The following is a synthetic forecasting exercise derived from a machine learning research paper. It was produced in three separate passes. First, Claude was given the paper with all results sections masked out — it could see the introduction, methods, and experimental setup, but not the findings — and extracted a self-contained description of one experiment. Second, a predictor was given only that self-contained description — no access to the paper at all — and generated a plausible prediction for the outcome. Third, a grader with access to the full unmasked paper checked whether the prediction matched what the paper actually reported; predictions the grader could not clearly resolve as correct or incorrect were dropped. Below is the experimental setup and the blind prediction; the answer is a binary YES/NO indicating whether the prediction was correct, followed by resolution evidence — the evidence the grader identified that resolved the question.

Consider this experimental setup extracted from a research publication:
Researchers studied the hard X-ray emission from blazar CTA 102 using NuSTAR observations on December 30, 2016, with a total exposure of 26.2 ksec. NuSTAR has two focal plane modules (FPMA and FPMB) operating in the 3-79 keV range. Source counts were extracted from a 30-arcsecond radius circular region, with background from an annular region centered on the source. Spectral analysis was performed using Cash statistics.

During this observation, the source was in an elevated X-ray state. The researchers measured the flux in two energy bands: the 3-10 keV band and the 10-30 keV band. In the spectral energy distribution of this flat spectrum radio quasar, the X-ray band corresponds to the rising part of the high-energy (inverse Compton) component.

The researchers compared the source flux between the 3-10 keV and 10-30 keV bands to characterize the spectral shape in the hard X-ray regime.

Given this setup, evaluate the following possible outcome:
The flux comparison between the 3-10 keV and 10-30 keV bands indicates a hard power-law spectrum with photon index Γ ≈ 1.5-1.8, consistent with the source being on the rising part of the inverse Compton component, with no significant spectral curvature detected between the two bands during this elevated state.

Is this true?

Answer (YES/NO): NO